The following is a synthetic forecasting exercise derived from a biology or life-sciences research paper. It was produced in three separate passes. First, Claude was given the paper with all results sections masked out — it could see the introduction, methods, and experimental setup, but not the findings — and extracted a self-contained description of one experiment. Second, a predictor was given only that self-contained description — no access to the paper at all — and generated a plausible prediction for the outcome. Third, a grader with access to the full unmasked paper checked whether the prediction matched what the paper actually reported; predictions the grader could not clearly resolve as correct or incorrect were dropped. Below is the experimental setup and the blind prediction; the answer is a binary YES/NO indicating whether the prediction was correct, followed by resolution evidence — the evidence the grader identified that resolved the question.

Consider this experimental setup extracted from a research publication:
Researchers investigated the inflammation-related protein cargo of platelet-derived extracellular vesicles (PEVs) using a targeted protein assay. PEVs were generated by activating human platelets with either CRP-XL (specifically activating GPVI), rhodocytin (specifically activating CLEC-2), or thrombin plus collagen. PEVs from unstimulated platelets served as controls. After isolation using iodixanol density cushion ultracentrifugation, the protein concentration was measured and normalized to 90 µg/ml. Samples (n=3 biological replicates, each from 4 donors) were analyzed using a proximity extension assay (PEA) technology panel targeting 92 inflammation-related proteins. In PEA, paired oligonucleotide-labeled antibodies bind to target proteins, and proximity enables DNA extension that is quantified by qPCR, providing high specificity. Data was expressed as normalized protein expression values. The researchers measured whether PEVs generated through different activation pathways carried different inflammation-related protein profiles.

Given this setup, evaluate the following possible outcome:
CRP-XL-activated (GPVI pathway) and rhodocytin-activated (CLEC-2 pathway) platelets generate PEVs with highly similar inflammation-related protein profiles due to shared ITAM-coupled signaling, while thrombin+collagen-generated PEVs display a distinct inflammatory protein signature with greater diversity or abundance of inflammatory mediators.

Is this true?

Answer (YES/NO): NO